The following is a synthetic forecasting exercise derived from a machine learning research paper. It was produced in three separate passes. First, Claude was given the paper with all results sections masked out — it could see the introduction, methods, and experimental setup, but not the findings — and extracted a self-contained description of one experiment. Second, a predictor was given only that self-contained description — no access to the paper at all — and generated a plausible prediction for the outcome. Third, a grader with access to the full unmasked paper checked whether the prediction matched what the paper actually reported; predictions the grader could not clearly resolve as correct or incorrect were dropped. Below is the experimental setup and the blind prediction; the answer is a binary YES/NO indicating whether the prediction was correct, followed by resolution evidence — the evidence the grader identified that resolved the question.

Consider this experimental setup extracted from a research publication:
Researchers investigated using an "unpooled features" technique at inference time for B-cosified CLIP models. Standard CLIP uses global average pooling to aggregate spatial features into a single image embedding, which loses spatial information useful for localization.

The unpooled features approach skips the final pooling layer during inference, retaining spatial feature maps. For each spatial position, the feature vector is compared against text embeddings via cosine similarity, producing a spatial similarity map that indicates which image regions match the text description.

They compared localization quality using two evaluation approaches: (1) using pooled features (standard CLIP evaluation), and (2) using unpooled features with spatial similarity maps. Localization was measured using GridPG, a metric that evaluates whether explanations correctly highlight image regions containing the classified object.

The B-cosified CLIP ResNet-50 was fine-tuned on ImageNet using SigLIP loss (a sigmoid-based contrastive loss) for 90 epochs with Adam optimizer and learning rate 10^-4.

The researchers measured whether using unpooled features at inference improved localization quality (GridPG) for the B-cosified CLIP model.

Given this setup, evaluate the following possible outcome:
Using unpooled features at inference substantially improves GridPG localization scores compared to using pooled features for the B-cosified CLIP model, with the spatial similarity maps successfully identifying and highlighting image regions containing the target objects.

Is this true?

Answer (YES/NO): YES